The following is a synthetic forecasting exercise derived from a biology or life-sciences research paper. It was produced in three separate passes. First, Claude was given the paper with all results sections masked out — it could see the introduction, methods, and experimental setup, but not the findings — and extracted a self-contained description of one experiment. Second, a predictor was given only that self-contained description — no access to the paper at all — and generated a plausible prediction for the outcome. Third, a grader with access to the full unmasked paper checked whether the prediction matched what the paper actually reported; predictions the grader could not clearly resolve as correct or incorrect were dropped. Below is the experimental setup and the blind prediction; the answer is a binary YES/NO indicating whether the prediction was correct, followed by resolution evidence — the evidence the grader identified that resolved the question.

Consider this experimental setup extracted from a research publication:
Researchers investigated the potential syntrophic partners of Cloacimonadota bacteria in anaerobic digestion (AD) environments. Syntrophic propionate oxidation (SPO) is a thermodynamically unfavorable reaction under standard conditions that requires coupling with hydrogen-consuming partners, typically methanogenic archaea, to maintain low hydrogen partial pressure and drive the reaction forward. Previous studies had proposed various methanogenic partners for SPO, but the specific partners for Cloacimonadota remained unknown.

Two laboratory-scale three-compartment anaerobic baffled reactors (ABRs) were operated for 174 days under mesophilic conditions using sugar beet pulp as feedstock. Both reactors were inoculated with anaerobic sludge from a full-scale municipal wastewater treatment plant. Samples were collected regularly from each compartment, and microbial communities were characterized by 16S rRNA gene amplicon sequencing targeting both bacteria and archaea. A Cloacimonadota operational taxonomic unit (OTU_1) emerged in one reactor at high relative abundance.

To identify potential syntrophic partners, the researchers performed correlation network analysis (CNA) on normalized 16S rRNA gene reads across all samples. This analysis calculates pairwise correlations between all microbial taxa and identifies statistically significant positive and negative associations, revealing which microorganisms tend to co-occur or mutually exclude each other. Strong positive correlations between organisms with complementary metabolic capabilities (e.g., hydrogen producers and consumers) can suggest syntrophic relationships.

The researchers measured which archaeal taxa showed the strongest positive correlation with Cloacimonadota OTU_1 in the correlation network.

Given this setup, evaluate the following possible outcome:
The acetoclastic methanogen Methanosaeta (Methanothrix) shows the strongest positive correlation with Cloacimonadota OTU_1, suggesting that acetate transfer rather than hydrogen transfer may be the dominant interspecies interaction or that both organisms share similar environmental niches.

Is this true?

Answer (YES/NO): YES